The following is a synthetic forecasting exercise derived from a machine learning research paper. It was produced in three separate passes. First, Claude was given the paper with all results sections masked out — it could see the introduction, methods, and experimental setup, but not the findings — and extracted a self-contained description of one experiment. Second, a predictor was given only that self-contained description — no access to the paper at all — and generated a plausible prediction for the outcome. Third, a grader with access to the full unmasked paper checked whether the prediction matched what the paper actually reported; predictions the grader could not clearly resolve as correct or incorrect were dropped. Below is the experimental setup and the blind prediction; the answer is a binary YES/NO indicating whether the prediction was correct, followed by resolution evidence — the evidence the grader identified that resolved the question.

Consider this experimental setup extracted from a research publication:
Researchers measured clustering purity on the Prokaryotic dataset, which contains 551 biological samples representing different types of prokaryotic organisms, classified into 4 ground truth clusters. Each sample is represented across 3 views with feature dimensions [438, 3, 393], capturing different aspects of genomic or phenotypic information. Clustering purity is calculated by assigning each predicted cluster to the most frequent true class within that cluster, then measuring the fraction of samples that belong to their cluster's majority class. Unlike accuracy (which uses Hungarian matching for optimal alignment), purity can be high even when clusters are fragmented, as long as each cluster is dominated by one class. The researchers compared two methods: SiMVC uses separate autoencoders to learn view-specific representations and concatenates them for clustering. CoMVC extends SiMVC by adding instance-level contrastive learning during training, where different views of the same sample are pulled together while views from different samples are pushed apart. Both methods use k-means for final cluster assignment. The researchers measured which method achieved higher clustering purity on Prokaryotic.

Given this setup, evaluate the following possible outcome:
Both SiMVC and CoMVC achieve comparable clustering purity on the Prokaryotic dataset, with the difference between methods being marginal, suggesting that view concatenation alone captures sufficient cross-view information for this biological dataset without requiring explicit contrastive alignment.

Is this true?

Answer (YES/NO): NO